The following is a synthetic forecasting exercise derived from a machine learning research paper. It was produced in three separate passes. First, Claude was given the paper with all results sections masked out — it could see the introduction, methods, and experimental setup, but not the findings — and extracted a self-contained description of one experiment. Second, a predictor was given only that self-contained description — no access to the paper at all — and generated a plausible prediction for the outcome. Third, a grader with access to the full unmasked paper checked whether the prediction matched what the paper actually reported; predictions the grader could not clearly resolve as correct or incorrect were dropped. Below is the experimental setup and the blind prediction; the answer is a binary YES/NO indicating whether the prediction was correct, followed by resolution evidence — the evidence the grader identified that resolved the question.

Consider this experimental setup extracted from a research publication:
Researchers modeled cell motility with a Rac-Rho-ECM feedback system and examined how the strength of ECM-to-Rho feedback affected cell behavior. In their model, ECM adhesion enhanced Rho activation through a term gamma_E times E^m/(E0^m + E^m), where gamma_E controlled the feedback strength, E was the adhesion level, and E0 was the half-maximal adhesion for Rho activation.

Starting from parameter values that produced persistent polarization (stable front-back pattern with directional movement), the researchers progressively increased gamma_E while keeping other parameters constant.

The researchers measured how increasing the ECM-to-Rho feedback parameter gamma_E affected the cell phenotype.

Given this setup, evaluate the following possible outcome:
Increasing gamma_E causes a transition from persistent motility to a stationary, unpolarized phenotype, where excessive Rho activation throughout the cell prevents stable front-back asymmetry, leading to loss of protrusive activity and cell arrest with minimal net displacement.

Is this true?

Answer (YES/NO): NO